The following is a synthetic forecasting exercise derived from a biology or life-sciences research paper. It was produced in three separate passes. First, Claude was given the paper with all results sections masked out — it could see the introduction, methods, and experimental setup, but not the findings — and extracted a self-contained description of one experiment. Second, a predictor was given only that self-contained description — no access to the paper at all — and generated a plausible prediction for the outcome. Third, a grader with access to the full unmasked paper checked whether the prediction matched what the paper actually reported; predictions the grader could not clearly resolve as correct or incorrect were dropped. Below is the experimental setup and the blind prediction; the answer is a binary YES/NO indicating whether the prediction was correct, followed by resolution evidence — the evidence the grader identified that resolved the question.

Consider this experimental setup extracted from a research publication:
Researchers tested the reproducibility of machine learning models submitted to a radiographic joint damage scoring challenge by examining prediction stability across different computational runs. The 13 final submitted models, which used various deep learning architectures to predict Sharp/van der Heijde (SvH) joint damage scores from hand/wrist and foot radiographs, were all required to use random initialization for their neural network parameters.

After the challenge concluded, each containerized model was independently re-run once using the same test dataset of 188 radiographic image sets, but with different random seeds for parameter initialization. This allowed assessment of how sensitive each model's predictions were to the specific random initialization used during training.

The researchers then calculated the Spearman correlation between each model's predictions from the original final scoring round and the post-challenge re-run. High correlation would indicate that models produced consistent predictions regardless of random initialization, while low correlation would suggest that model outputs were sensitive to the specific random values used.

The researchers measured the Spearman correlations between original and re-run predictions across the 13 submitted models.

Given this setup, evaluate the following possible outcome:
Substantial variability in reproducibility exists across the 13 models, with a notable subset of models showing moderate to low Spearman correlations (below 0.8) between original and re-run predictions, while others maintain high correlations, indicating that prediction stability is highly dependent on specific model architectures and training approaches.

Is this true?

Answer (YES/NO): NO